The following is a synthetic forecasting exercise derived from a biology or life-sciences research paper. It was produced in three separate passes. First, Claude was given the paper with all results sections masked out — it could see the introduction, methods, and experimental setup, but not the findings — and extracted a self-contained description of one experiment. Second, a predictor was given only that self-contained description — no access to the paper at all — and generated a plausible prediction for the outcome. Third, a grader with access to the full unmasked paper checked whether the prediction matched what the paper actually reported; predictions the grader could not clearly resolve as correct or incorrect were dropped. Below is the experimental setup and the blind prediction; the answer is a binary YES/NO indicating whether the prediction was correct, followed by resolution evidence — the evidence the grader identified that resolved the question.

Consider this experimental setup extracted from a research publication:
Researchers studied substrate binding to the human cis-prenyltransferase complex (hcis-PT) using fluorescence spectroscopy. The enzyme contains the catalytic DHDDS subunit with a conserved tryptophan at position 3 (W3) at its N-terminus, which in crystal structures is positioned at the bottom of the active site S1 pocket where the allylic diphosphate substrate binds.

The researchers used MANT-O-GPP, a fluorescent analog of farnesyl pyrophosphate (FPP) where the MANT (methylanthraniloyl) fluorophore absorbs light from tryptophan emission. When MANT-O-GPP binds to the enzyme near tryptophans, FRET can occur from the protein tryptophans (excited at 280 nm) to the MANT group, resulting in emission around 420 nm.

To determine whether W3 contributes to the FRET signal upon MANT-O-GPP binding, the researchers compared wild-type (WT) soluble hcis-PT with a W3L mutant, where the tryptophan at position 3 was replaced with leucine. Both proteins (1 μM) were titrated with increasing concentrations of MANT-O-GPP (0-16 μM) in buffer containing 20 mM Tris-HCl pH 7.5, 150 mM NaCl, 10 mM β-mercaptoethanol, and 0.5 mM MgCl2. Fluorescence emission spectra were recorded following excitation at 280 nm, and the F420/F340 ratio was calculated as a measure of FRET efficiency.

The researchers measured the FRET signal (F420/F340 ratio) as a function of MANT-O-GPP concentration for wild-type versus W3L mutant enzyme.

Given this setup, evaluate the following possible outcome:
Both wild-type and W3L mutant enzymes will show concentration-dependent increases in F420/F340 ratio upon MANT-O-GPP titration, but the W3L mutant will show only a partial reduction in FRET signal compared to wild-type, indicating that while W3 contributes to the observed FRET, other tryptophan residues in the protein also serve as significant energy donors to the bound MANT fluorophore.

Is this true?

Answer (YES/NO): YES